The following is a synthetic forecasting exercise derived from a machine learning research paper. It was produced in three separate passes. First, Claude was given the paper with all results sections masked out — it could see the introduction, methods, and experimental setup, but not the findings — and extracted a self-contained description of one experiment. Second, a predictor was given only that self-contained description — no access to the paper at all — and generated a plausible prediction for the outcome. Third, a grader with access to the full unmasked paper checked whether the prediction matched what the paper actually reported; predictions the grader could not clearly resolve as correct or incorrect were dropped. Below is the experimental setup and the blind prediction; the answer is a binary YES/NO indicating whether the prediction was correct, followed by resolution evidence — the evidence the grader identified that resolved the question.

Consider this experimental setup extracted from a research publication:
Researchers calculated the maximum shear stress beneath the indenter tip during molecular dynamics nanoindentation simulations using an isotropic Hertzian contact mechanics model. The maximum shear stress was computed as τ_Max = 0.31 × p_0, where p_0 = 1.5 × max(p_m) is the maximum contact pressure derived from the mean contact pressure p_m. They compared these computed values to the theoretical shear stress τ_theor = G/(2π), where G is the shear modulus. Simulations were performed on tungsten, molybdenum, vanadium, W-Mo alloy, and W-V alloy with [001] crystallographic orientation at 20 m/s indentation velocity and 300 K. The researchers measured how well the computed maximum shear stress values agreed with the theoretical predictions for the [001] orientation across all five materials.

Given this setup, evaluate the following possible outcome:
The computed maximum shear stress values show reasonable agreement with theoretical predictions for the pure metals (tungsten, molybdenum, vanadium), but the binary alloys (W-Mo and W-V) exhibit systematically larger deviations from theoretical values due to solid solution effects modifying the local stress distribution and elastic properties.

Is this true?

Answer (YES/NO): NO